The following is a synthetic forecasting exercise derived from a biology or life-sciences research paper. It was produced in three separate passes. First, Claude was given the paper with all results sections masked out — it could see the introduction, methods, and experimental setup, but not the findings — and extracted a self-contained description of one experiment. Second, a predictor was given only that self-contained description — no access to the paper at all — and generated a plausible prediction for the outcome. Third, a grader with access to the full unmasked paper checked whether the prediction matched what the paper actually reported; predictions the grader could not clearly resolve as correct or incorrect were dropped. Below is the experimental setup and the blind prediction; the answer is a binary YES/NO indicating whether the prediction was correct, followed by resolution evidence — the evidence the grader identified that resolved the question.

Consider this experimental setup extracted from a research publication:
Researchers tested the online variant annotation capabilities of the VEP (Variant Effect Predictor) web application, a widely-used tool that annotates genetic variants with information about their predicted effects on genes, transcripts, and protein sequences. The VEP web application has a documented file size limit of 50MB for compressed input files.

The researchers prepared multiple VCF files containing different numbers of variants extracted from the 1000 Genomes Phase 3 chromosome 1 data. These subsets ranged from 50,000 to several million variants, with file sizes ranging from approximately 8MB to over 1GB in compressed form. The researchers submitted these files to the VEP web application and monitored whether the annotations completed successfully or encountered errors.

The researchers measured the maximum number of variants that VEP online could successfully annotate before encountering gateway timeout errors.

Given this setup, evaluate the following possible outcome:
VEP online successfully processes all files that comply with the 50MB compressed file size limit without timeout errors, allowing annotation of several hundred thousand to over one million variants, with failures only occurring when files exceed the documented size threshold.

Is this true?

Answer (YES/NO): NO